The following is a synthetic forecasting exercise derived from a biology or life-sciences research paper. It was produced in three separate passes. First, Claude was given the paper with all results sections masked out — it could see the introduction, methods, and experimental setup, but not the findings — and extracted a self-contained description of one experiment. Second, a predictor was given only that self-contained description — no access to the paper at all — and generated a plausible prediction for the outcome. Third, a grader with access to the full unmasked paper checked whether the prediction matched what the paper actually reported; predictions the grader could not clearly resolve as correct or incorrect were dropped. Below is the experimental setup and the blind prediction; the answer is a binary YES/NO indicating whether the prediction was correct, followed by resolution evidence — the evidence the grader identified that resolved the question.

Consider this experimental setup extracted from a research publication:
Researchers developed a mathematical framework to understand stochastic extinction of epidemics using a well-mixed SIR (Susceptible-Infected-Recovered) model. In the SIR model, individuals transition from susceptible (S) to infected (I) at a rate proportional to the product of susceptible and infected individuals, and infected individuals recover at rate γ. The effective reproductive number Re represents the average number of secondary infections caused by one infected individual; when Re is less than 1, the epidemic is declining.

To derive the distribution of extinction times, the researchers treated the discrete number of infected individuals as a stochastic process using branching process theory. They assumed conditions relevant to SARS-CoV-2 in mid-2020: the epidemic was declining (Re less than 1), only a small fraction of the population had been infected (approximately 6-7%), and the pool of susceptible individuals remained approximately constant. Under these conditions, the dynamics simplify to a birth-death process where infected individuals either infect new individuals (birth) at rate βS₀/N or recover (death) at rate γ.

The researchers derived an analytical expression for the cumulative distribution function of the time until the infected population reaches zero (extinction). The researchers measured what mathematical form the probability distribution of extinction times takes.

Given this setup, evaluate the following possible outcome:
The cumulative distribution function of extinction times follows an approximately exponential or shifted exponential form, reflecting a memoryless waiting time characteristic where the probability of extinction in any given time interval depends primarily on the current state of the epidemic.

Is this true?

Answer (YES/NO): NO